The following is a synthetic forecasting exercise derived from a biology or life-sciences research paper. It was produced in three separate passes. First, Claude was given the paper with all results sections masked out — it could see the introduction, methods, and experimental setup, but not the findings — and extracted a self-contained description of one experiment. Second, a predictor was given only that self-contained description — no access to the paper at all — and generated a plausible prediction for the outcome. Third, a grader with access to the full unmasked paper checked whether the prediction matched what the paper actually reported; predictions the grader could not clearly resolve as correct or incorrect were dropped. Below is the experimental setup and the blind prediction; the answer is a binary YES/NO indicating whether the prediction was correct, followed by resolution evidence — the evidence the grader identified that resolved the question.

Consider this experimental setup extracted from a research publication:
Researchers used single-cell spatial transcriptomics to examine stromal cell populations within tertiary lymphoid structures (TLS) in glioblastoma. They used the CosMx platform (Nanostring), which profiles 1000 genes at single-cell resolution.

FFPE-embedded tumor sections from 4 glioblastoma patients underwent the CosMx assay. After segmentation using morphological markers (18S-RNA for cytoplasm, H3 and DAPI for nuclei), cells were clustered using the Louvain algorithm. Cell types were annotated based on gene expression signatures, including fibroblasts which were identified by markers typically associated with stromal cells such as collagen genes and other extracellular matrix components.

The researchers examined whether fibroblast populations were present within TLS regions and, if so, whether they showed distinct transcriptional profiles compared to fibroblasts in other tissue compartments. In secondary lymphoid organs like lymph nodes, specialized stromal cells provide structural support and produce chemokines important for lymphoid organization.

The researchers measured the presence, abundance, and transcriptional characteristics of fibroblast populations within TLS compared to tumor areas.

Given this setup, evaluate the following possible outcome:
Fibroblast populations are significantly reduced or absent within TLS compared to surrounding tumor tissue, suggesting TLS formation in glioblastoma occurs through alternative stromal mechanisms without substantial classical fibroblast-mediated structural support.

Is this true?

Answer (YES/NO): NO